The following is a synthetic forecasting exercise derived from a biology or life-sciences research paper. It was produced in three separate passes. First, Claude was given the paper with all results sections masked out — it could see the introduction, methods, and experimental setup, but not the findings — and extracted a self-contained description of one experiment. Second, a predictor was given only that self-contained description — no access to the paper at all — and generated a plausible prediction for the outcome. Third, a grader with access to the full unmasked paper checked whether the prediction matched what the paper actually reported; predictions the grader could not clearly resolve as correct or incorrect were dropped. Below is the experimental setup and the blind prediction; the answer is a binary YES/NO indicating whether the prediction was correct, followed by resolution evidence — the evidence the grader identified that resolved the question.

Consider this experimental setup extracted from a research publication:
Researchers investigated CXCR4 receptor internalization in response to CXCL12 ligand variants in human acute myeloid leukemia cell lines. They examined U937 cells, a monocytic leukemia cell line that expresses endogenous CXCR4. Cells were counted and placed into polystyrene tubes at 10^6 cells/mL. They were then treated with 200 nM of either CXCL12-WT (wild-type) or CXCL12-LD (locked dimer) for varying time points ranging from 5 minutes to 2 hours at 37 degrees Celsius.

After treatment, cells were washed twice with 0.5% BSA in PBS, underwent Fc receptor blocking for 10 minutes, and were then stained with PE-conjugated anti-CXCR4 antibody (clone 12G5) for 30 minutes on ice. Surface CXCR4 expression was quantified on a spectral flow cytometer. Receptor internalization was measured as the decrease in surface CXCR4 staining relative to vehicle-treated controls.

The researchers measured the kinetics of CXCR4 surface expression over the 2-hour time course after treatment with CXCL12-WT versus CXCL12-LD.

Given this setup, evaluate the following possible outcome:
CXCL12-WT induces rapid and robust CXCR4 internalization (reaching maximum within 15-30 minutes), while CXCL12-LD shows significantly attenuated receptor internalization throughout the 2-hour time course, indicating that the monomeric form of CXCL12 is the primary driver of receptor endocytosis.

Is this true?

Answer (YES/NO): NO